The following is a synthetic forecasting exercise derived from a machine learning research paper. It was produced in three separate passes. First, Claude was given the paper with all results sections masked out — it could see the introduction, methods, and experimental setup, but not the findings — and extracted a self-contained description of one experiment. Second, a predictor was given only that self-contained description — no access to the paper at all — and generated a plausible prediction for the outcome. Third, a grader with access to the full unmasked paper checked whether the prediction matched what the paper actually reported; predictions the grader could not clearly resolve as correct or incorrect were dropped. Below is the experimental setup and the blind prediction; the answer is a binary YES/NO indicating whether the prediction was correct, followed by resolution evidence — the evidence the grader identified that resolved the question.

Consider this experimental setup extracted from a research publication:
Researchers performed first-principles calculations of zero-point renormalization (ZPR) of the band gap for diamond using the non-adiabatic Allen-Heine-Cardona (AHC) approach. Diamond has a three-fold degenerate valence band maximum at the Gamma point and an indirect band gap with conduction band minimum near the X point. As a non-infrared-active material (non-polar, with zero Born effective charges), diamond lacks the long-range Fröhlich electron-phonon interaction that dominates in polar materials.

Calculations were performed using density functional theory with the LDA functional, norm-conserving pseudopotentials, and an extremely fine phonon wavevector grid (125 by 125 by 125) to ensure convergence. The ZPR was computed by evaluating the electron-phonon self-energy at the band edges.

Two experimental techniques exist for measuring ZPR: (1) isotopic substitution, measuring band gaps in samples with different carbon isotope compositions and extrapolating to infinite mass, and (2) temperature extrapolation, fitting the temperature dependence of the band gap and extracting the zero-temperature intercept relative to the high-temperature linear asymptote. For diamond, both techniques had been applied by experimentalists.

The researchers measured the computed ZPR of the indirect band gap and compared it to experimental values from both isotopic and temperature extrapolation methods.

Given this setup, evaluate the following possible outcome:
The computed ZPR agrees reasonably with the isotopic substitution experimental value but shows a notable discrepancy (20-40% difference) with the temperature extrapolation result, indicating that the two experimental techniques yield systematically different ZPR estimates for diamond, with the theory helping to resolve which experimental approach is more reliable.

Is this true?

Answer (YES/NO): NO